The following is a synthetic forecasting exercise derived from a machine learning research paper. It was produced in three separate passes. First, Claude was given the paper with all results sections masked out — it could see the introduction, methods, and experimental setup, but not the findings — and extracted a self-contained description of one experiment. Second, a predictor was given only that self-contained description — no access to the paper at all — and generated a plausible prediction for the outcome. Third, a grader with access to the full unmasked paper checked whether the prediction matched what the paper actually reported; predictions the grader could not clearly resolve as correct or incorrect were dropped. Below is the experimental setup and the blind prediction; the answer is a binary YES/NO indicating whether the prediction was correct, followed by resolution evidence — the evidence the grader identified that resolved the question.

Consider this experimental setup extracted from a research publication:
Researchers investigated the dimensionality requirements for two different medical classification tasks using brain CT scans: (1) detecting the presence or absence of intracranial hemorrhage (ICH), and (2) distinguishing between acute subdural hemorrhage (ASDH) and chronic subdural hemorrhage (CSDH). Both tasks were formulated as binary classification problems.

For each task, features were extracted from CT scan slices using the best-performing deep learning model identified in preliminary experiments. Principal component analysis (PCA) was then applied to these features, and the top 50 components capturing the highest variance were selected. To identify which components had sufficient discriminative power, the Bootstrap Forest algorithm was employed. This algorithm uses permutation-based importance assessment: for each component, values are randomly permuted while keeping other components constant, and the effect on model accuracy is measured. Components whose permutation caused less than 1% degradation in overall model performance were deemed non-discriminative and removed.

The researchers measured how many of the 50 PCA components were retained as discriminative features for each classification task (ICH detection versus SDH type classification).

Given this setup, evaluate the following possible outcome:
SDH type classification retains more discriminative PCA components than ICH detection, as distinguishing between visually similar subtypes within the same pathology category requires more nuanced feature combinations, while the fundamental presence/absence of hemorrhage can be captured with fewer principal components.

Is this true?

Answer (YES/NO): YES